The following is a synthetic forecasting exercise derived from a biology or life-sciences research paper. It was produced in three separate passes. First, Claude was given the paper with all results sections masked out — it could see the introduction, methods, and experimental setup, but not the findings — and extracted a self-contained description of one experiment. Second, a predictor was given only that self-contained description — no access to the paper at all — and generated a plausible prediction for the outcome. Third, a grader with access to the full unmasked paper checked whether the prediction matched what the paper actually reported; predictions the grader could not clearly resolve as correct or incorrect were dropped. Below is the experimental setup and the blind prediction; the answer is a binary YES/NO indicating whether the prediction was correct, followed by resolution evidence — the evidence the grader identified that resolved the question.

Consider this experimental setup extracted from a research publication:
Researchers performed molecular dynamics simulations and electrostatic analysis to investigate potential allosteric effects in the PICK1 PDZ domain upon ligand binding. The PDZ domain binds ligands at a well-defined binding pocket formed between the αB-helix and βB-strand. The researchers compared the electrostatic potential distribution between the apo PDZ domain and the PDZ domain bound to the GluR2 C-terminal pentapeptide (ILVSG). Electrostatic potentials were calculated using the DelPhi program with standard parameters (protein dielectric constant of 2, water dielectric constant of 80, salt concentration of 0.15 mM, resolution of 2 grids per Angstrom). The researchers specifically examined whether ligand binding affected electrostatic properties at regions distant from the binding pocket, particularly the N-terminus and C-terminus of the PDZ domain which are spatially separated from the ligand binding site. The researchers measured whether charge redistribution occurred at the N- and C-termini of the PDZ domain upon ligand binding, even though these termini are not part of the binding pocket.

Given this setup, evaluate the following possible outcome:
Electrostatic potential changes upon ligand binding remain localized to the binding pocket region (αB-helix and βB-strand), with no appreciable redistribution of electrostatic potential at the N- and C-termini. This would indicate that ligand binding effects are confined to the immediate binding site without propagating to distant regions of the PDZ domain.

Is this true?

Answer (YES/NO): NO